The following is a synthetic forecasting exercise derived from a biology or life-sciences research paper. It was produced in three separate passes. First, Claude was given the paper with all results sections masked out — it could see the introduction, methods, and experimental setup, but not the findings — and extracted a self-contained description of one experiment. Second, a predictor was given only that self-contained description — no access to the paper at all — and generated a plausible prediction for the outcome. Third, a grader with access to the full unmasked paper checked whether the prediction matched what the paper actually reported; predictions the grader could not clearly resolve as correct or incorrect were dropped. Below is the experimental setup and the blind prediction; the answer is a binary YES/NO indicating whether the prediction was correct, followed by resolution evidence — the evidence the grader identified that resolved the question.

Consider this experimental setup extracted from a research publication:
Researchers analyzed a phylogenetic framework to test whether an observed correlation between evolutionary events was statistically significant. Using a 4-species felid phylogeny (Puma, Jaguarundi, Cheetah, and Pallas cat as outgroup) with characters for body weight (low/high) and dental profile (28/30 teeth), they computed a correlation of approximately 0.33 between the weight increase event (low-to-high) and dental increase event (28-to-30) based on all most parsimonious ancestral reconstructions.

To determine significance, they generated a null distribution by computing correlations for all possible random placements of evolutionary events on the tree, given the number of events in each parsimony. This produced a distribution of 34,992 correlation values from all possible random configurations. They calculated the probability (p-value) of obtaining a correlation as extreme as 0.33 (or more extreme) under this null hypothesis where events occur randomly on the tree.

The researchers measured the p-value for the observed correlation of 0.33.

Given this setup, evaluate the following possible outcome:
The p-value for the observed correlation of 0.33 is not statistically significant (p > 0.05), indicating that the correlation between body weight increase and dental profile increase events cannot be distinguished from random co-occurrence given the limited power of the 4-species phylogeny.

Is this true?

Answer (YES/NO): YES